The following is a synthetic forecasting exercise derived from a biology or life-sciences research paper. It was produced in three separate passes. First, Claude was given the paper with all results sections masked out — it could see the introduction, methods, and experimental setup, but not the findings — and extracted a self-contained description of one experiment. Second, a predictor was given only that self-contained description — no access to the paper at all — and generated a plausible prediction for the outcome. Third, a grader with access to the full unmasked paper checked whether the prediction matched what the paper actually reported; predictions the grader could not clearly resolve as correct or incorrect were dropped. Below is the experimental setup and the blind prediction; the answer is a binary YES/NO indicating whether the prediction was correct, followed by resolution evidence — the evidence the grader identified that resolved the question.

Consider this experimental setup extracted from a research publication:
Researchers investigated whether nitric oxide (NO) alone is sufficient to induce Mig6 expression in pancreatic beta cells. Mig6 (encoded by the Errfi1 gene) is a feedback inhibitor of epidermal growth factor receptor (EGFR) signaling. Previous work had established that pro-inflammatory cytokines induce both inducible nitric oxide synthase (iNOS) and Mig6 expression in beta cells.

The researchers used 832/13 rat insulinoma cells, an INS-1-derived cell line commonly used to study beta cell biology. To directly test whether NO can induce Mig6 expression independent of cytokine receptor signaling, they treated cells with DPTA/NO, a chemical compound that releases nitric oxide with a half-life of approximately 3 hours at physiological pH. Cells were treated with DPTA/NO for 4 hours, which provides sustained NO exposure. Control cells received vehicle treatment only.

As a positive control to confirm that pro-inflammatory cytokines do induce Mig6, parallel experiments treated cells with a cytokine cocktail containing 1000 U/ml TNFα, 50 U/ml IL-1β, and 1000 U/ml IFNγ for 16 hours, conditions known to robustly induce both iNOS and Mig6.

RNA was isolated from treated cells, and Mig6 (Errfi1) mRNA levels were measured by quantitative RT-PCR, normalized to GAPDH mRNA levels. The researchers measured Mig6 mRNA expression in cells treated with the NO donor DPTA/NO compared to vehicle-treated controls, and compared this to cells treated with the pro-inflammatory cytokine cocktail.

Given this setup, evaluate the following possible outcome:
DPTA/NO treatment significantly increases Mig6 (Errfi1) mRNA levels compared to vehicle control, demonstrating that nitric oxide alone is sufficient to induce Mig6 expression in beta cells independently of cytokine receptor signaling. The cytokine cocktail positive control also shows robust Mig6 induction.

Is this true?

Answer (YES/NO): NO